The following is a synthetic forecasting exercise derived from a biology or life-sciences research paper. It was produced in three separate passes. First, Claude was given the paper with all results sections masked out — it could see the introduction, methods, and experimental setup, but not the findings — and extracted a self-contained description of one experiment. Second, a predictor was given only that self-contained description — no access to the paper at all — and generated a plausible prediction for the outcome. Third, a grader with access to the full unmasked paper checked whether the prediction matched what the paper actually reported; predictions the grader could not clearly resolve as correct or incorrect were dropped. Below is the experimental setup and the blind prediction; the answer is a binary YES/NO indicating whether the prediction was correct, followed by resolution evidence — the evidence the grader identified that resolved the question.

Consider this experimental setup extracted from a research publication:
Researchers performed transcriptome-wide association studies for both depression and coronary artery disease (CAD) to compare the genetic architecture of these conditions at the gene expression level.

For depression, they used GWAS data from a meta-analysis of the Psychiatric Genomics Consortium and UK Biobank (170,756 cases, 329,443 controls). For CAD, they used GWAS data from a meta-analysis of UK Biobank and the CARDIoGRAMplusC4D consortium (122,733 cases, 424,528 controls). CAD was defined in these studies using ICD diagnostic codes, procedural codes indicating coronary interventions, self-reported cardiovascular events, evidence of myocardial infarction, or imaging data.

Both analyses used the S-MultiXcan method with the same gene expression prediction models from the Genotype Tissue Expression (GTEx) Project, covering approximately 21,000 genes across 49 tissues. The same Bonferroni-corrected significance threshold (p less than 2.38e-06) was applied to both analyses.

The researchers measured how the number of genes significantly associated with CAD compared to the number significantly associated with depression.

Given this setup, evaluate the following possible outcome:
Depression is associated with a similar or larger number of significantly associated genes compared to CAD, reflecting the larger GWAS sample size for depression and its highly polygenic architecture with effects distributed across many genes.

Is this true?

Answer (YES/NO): NO